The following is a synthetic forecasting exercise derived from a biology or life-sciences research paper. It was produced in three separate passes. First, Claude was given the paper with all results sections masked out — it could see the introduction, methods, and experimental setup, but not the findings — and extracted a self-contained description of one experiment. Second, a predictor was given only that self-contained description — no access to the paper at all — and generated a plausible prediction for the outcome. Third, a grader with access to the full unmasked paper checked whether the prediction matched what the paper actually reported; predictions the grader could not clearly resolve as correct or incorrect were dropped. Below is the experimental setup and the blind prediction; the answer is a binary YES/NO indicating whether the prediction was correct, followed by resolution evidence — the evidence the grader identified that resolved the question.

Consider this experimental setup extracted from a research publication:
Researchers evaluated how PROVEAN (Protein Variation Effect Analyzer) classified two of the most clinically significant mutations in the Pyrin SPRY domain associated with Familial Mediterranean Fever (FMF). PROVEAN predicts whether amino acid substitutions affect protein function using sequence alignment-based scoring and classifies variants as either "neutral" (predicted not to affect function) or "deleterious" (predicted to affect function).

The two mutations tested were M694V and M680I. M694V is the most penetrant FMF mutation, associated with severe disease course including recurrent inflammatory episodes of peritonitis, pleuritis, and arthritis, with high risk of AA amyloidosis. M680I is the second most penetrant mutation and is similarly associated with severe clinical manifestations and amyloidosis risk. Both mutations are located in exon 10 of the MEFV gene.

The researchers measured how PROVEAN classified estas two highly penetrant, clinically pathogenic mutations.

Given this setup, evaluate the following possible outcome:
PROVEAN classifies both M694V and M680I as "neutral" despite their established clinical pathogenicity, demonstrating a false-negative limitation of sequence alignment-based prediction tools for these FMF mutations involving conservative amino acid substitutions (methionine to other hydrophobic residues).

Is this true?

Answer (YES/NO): YES